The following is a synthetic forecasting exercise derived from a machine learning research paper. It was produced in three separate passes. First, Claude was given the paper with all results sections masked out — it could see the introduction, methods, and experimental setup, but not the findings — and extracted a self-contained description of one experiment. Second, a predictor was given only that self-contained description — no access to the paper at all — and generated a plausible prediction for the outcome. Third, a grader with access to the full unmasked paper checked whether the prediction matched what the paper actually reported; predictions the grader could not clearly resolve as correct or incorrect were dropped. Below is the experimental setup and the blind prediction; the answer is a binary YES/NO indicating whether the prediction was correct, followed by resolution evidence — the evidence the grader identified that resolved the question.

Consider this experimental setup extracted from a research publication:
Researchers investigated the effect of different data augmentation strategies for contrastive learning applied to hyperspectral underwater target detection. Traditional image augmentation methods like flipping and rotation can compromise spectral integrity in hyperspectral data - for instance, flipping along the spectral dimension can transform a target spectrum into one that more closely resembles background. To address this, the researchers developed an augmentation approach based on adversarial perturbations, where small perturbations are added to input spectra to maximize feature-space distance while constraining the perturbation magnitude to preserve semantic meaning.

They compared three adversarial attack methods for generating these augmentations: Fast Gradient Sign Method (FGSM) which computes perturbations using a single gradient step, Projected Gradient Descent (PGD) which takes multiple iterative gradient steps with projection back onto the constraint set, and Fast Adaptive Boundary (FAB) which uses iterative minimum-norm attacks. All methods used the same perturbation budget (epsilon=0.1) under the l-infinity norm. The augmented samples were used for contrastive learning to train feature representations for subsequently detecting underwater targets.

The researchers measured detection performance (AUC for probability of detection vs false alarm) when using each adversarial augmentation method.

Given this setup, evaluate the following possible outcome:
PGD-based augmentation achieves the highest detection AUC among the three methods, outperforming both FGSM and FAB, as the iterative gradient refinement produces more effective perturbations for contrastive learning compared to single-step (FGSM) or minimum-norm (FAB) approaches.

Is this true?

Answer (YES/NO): NO